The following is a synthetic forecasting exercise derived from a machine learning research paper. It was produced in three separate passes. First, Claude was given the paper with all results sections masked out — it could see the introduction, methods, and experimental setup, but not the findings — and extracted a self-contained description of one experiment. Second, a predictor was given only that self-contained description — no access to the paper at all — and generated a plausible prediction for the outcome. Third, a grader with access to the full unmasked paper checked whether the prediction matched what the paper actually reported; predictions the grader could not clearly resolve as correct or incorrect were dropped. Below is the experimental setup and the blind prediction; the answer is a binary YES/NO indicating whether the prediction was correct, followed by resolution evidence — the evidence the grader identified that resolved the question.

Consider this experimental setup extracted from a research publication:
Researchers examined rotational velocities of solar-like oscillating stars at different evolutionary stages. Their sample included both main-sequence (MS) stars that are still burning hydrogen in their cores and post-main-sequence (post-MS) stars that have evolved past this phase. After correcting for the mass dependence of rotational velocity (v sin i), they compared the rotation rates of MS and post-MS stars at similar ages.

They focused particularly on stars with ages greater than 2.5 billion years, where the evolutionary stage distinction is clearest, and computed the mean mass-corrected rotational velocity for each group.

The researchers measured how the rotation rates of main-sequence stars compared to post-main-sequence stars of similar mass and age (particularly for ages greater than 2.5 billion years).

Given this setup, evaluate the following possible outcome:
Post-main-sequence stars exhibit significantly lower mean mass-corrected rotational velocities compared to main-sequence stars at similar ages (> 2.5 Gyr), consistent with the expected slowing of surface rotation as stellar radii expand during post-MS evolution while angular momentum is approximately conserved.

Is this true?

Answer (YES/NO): YES